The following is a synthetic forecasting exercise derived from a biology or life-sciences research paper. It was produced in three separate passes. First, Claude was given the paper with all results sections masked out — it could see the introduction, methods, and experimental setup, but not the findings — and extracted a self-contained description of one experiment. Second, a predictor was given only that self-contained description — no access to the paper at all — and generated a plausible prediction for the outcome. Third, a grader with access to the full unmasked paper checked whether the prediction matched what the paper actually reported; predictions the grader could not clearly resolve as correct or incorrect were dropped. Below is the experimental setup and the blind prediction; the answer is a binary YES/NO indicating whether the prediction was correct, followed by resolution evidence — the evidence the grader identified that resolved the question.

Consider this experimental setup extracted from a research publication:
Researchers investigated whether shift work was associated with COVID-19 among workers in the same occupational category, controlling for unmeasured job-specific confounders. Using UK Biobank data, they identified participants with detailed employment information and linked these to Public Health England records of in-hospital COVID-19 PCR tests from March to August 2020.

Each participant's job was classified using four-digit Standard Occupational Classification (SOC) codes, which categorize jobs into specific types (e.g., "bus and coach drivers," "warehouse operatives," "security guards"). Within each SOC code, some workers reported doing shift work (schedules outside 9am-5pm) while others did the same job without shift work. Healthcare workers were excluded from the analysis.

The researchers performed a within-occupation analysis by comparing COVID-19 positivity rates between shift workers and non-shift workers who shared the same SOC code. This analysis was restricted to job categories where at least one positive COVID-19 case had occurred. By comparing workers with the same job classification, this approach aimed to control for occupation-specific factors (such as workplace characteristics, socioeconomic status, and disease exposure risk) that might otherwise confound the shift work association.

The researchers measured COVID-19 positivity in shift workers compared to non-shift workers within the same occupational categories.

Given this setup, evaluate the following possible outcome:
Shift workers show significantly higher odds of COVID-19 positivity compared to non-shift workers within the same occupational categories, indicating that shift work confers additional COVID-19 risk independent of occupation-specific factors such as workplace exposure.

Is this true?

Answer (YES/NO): YES